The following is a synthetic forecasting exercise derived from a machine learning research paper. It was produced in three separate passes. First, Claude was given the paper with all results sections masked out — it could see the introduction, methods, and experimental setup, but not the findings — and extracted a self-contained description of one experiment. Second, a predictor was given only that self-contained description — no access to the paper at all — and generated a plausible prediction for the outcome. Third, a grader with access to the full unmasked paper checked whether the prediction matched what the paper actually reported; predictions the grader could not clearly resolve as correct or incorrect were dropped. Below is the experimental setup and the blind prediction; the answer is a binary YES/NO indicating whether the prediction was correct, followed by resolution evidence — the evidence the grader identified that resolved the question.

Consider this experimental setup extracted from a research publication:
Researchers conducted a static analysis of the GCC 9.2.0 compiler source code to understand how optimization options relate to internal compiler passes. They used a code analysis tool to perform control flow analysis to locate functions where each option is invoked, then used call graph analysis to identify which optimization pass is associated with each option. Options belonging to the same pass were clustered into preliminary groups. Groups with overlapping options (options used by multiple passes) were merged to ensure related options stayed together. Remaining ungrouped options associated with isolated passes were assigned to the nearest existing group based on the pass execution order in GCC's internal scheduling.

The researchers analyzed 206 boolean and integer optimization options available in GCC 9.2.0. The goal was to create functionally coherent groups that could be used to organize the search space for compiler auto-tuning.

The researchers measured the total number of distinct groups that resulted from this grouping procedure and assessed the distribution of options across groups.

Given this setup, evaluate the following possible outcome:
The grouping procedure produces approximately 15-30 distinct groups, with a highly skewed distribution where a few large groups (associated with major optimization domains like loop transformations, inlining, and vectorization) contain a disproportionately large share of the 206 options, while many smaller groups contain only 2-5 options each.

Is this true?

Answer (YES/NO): NO